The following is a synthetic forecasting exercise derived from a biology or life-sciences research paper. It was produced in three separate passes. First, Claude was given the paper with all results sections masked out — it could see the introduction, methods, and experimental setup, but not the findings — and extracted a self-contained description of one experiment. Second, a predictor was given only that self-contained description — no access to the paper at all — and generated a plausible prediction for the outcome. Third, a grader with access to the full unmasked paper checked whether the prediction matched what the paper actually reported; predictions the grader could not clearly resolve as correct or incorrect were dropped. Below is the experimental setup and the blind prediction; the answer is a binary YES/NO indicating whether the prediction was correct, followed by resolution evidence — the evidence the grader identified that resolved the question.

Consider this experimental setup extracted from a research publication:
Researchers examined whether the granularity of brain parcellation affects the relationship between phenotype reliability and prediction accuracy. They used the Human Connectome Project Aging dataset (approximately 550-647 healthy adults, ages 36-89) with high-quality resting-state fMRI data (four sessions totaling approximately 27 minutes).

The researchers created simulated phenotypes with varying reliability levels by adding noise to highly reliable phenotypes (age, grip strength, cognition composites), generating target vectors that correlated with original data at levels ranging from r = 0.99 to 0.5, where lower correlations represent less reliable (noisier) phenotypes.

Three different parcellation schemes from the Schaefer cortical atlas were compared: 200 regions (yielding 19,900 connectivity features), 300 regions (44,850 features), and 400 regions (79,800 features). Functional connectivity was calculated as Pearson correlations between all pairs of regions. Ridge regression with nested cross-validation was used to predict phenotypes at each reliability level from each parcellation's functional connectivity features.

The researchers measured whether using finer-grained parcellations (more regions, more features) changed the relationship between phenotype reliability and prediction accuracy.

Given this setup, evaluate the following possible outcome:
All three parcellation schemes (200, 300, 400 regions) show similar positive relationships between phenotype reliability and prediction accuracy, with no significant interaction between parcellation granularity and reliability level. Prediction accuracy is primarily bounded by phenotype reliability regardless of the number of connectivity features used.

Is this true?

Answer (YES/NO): YES